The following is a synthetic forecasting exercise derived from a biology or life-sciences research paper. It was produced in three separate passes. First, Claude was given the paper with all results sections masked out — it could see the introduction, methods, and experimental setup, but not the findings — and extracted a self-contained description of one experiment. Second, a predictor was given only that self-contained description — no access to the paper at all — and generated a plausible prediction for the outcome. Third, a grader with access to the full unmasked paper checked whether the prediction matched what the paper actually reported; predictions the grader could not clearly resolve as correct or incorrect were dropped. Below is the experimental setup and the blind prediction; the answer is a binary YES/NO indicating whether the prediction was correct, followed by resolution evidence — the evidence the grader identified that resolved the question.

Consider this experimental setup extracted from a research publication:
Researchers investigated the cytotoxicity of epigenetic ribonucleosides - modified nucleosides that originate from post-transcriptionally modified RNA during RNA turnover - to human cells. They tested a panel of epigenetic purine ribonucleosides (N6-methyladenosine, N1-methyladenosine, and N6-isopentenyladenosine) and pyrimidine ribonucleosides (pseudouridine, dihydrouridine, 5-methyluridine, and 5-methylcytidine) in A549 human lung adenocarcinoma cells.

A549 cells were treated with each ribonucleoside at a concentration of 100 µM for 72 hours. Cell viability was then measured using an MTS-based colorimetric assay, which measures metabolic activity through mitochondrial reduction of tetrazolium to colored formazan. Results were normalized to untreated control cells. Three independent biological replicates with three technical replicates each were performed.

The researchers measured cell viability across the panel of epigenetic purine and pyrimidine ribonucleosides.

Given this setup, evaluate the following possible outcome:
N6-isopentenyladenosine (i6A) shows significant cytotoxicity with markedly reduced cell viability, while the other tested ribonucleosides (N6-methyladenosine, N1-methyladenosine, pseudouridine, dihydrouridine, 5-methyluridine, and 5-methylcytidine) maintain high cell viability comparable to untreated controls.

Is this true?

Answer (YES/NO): YES